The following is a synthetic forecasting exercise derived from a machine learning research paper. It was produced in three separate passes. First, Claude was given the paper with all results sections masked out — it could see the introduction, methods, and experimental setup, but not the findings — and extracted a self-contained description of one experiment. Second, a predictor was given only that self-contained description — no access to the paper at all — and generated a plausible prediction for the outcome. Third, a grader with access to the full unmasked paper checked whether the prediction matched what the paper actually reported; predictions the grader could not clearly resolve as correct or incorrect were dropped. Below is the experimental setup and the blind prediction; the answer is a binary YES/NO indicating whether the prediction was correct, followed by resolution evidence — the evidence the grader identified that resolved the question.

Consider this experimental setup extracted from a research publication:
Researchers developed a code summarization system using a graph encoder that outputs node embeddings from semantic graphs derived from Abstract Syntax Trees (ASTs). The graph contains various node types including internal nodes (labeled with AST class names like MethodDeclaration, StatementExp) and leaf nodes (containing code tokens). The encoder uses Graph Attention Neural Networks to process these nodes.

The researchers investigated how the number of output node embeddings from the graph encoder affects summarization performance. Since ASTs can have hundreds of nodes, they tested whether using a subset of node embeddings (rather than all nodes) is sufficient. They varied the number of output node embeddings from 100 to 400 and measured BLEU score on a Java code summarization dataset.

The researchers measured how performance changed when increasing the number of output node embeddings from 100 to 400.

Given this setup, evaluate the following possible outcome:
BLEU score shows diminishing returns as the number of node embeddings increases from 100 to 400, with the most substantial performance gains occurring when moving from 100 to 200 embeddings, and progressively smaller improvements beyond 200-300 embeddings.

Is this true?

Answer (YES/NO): NO